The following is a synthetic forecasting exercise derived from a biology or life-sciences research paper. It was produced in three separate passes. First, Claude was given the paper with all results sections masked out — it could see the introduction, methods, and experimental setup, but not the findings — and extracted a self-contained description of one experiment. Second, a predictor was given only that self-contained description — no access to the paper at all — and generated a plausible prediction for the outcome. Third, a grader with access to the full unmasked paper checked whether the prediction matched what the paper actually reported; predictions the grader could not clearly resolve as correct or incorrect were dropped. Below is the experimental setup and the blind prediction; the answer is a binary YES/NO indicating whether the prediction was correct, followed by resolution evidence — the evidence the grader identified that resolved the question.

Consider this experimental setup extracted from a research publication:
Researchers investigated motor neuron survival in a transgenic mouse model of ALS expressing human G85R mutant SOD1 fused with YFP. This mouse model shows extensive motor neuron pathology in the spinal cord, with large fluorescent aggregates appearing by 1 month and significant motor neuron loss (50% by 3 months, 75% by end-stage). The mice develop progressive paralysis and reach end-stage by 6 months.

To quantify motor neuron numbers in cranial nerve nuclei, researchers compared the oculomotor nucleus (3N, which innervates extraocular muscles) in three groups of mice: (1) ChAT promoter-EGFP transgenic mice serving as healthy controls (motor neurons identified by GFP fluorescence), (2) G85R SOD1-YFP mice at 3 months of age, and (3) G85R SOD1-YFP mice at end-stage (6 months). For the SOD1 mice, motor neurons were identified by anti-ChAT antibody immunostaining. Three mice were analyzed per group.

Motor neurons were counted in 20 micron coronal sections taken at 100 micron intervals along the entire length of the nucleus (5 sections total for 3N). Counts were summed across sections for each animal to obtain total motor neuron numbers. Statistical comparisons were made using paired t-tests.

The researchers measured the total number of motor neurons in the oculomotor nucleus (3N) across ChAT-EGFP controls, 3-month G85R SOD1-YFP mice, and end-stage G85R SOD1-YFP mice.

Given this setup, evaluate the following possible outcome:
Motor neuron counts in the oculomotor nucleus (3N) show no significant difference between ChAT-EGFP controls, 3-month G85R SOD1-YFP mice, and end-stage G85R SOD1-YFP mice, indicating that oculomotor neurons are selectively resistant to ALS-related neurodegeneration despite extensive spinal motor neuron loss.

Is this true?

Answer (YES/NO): YES